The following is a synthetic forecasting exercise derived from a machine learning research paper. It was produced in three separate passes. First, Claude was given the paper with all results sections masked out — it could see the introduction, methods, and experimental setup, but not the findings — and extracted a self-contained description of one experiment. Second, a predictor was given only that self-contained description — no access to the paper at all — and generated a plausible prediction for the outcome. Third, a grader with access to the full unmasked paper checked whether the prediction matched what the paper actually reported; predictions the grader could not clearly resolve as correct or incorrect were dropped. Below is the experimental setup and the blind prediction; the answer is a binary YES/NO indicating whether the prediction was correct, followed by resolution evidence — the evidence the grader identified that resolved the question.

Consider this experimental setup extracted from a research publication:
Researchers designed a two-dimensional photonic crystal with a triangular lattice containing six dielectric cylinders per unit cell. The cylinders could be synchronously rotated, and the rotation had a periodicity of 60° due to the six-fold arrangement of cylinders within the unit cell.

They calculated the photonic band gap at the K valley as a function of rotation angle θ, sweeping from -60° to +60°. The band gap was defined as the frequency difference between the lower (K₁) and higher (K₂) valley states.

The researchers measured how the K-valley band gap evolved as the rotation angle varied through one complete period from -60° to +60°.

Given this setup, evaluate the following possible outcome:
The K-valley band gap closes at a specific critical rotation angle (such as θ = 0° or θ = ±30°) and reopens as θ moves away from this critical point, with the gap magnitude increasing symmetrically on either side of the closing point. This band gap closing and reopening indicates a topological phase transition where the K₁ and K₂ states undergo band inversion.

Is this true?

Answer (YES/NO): YES